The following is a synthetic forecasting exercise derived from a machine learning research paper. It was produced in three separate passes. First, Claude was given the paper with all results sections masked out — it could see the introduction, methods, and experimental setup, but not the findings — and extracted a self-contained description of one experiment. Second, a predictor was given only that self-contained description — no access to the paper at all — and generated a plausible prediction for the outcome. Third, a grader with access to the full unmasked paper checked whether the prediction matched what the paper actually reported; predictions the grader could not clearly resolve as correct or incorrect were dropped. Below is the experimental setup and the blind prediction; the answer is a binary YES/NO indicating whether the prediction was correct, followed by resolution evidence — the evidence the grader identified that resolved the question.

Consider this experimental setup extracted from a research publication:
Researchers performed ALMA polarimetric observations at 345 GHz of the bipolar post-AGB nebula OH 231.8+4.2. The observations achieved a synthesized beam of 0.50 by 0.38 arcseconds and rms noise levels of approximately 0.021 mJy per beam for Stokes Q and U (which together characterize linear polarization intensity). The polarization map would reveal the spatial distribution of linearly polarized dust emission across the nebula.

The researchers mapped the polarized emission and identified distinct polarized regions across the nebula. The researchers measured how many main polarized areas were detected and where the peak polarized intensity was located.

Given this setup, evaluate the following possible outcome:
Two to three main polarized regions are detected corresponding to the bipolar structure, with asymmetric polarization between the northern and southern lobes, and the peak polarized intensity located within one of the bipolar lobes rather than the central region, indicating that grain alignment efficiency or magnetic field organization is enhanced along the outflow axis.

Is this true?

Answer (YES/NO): NO